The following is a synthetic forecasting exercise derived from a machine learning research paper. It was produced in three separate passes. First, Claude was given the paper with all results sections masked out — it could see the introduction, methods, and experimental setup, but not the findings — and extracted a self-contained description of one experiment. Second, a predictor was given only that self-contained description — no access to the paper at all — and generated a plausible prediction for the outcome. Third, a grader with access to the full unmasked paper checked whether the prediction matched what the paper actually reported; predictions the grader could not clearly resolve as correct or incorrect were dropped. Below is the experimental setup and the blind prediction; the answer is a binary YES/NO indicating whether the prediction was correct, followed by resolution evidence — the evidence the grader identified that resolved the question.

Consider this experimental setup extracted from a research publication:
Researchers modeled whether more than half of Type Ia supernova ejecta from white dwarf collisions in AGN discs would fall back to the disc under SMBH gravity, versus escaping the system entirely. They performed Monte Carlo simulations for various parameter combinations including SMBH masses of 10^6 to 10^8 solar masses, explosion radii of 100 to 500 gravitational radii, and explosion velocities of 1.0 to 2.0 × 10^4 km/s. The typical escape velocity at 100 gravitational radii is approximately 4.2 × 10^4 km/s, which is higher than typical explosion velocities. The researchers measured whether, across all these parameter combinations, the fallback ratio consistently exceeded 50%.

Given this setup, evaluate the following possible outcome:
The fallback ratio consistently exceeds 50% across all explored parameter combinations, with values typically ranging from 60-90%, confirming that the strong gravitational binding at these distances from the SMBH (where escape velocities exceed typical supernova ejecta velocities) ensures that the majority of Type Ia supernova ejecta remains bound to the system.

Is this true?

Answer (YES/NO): YES